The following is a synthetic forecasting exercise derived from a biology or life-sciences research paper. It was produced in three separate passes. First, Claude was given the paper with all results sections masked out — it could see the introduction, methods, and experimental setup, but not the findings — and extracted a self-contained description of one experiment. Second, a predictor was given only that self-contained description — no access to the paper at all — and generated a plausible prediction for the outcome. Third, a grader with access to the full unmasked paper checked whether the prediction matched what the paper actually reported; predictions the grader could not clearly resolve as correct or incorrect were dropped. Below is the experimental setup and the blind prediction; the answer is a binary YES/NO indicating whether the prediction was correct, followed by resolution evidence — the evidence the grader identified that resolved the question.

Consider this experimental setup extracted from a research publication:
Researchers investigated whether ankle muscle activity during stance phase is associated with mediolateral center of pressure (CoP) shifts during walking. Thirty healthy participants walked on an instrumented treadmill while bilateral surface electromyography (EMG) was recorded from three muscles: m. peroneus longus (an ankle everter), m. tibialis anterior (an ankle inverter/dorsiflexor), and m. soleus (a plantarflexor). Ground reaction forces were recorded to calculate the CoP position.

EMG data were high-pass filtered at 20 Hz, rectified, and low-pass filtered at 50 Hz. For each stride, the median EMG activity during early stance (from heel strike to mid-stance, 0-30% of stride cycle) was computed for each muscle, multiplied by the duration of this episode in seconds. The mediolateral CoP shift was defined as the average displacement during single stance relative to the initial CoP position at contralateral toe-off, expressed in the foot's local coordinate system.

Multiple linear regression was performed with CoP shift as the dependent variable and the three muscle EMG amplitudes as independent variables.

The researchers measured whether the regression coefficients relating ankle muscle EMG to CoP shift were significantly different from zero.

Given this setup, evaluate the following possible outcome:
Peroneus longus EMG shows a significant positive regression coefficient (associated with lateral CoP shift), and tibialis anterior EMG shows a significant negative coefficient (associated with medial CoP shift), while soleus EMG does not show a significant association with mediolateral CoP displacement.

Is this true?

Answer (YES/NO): NO